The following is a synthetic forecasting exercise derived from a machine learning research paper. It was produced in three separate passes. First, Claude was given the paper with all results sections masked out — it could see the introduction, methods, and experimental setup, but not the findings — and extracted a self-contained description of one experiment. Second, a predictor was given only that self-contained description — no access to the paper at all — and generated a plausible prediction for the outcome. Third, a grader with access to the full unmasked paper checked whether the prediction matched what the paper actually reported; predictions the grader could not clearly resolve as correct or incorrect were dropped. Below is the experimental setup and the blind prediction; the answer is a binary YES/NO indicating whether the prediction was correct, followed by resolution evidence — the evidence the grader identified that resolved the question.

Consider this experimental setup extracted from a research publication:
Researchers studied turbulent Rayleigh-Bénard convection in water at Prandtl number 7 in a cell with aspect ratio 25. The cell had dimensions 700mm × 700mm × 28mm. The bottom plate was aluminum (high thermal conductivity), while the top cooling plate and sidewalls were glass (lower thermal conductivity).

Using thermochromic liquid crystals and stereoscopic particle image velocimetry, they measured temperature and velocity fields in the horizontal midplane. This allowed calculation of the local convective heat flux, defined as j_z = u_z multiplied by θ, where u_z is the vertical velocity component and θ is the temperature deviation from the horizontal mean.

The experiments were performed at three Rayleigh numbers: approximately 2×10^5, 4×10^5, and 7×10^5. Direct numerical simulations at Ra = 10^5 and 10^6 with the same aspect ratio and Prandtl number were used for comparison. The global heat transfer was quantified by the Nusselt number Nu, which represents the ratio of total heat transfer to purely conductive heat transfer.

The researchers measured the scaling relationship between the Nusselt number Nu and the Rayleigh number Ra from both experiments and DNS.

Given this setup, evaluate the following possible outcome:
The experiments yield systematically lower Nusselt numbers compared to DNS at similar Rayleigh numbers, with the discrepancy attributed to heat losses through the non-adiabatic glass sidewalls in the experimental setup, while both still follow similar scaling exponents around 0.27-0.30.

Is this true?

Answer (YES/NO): NO